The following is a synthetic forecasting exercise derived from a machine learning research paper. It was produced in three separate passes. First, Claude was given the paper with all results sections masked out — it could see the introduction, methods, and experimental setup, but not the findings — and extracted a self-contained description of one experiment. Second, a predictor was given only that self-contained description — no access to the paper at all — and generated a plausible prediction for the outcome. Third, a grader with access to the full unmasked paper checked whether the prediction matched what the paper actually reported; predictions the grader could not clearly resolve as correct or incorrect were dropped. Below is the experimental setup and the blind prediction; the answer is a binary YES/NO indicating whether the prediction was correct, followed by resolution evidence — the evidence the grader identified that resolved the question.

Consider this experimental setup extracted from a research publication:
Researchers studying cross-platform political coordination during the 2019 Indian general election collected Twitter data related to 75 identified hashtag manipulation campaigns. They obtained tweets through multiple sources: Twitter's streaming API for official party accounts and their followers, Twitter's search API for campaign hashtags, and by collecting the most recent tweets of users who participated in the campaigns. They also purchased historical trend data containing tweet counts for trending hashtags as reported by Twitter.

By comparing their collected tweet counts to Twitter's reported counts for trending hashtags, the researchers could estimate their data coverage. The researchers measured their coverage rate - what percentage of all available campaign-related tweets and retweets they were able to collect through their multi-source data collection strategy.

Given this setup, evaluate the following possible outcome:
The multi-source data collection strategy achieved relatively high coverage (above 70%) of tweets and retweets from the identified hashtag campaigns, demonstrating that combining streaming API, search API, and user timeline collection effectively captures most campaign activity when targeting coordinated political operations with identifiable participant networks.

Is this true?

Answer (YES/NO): NO